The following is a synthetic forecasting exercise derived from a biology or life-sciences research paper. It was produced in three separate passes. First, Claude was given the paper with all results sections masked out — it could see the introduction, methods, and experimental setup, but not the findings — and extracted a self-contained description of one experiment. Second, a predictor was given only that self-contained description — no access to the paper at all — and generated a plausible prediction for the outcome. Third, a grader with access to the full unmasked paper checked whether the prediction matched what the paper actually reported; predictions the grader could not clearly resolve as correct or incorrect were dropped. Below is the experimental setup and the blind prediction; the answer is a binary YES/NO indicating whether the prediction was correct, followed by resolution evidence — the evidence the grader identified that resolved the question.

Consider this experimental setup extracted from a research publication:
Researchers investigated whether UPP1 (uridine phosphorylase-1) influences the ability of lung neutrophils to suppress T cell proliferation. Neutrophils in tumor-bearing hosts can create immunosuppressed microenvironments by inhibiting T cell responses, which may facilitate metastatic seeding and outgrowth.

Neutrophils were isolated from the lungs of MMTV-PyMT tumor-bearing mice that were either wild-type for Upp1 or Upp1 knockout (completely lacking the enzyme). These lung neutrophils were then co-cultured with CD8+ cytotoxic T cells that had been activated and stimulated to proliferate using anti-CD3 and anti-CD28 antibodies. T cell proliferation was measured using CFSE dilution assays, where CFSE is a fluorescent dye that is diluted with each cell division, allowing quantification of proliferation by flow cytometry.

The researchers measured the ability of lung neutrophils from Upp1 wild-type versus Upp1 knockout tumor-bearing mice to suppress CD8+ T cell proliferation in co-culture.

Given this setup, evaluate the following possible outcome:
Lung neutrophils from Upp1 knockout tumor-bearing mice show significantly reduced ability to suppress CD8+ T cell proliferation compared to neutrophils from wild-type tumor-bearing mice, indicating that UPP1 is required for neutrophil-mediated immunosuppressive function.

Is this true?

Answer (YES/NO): YES